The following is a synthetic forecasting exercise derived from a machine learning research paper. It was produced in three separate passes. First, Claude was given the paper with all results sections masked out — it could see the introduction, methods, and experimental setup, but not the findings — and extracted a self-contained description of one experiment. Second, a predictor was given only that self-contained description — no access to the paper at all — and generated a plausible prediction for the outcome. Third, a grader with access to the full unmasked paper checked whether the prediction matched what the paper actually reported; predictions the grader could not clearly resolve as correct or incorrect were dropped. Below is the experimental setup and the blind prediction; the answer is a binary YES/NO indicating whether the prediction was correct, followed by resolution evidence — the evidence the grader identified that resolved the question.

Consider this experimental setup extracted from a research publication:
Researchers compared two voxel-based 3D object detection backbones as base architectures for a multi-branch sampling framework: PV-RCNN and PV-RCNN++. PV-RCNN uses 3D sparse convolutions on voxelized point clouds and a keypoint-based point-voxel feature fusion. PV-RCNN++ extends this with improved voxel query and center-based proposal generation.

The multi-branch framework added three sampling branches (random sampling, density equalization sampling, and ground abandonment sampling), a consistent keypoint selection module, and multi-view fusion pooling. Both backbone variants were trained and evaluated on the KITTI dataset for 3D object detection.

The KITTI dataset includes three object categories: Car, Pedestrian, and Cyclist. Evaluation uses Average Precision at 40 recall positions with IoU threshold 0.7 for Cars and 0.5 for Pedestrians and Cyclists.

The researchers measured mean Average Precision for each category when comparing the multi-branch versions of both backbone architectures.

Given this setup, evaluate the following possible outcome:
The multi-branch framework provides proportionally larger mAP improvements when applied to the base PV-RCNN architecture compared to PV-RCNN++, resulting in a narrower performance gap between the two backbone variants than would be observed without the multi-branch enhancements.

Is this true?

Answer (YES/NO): NO